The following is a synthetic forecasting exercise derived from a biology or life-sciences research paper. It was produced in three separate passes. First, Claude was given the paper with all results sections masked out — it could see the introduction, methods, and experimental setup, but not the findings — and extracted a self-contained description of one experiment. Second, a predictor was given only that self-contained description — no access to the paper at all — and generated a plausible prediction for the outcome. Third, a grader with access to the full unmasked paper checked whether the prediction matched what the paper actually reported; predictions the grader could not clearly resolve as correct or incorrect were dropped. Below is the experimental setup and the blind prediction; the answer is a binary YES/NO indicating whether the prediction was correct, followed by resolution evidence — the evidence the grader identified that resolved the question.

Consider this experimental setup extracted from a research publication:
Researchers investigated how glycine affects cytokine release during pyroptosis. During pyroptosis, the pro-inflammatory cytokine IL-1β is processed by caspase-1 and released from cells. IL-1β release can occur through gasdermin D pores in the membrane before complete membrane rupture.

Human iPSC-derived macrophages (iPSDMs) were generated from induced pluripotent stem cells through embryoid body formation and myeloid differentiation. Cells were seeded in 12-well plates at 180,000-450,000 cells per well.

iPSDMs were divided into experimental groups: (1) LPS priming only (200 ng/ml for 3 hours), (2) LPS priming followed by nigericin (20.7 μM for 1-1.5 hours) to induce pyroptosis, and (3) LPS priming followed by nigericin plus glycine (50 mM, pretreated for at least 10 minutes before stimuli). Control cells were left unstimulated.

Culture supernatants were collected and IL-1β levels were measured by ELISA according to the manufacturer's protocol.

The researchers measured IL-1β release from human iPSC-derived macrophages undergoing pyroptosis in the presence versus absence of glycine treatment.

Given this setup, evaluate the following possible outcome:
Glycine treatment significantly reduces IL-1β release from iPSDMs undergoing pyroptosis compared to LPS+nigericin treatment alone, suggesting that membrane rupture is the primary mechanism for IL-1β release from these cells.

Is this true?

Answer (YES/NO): NO